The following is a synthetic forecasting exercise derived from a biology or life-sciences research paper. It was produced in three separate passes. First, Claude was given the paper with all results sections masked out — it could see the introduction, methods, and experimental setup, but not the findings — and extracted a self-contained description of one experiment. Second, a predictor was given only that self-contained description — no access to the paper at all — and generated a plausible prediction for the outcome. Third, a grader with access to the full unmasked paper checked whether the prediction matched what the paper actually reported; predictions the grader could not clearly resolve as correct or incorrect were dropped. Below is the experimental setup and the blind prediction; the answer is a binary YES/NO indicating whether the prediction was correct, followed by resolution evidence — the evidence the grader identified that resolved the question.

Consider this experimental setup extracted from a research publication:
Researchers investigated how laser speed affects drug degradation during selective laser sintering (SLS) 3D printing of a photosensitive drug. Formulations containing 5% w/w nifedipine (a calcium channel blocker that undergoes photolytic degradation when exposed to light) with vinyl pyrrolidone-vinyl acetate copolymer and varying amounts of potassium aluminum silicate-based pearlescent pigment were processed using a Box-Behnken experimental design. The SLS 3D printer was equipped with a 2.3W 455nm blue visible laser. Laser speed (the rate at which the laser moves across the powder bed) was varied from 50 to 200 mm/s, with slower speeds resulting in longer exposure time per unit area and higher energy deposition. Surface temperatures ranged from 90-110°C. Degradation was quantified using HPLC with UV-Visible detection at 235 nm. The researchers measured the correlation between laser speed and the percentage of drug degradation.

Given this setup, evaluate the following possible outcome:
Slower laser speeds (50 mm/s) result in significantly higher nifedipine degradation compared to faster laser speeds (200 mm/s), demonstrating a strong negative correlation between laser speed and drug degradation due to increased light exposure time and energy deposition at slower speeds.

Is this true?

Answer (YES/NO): YES